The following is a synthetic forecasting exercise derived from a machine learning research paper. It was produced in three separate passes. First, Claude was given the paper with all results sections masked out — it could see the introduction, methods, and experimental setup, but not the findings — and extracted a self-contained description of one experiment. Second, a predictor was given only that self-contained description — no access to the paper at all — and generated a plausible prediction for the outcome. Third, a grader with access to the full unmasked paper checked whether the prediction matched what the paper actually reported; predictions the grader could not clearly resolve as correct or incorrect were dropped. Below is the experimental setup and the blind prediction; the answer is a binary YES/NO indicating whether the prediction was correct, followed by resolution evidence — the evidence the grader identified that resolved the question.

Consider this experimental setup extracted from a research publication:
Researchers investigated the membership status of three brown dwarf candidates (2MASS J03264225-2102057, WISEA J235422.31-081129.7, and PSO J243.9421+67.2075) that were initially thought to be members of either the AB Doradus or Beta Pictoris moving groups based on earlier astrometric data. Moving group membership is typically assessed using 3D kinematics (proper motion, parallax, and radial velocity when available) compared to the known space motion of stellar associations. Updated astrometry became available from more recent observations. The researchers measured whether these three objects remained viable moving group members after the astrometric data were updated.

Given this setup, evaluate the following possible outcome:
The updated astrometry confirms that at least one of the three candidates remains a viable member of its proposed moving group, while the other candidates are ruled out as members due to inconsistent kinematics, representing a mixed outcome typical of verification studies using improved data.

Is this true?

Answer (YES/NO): NO